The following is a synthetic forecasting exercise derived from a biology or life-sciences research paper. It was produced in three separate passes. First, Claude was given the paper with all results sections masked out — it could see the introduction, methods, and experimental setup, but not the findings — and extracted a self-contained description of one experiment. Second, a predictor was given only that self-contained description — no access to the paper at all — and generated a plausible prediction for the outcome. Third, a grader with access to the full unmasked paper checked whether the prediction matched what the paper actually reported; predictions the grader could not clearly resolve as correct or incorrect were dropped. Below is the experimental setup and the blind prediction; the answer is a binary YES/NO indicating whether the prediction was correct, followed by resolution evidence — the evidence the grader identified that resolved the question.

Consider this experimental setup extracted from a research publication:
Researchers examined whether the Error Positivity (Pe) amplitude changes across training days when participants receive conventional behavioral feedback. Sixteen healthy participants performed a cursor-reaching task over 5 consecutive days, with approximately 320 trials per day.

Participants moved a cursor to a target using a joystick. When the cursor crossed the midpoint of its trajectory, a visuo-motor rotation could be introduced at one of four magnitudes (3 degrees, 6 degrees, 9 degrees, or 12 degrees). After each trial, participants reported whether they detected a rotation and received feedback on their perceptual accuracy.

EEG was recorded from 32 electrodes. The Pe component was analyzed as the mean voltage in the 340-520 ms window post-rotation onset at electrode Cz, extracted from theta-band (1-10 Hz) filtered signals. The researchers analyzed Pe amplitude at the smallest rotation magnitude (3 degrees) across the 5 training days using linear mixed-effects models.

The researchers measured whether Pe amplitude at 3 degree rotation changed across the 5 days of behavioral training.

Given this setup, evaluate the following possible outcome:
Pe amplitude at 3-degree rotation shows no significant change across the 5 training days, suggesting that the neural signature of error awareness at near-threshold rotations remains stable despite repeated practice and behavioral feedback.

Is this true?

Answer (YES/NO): YES